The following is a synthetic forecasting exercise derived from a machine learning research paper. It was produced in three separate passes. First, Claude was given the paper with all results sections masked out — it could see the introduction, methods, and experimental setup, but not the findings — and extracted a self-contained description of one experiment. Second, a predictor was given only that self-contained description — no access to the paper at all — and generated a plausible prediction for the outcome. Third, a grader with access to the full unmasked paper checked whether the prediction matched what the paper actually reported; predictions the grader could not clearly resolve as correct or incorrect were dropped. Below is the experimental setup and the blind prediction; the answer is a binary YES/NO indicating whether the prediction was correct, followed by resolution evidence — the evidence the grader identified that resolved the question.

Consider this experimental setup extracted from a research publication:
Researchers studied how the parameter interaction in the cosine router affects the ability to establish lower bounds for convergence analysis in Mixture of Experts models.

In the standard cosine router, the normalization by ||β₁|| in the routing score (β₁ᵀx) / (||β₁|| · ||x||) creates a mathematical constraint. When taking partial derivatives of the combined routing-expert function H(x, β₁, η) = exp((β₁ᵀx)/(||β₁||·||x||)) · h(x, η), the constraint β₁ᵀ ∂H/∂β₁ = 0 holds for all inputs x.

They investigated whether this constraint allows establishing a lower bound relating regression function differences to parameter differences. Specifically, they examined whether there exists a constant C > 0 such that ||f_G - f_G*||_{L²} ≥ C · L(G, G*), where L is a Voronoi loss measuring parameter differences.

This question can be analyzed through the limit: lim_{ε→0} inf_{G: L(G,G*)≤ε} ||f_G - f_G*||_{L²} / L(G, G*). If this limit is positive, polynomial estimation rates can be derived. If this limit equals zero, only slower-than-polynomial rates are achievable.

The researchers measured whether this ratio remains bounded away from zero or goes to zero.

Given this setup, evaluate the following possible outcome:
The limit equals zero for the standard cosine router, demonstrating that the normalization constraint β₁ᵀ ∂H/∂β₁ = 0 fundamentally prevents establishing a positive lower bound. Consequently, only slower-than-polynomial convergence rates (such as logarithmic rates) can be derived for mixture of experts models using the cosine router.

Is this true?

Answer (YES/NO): YES